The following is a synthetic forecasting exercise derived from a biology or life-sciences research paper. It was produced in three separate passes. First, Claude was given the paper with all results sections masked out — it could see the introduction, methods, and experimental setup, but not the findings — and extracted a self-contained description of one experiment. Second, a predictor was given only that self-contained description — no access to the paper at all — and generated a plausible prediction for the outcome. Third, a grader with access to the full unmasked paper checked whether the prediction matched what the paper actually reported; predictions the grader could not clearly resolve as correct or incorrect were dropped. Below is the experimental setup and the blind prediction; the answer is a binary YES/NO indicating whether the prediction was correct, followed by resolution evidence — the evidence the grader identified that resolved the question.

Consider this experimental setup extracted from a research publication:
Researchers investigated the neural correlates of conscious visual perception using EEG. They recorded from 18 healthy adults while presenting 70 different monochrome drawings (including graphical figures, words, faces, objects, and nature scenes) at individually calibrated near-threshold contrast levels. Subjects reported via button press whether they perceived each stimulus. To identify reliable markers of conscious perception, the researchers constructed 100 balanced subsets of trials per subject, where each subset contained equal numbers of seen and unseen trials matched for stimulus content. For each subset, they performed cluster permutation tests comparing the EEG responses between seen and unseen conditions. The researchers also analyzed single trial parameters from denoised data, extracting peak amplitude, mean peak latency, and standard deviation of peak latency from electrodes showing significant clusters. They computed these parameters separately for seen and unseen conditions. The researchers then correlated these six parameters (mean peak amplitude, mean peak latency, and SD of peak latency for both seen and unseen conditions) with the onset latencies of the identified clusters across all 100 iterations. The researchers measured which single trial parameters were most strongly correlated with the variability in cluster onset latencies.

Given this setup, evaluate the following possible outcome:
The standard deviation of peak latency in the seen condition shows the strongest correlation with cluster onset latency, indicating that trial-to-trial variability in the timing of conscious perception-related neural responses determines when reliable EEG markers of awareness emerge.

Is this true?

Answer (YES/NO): NO